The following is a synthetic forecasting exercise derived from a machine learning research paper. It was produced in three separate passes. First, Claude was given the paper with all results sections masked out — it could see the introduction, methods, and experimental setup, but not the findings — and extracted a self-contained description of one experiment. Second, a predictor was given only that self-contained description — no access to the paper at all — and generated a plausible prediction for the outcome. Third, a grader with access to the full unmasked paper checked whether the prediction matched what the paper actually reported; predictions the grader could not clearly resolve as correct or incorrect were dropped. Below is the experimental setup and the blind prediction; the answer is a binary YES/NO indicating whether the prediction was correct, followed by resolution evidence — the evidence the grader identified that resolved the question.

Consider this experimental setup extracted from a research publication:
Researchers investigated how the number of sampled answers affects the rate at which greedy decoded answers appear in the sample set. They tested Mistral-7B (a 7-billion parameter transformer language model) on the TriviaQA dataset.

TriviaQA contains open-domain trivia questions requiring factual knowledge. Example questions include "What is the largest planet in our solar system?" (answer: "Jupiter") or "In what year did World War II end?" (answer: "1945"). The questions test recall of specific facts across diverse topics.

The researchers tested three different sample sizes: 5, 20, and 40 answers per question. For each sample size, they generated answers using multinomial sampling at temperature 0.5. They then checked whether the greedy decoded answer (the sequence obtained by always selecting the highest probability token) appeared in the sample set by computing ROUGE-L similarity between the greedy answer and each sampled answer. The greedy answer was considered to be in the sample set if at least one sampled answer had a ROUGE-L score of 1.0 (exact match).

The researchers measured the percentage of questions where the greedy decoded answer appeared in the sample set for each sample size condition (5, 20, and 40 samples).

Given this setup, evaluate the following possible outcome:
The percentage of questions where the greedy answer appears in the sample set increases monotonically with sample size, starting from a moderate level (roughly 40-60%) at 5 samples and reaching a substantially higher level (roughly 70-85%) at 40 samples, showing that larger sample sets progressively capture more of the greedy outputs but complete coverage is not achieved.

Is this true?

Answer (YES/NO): NO